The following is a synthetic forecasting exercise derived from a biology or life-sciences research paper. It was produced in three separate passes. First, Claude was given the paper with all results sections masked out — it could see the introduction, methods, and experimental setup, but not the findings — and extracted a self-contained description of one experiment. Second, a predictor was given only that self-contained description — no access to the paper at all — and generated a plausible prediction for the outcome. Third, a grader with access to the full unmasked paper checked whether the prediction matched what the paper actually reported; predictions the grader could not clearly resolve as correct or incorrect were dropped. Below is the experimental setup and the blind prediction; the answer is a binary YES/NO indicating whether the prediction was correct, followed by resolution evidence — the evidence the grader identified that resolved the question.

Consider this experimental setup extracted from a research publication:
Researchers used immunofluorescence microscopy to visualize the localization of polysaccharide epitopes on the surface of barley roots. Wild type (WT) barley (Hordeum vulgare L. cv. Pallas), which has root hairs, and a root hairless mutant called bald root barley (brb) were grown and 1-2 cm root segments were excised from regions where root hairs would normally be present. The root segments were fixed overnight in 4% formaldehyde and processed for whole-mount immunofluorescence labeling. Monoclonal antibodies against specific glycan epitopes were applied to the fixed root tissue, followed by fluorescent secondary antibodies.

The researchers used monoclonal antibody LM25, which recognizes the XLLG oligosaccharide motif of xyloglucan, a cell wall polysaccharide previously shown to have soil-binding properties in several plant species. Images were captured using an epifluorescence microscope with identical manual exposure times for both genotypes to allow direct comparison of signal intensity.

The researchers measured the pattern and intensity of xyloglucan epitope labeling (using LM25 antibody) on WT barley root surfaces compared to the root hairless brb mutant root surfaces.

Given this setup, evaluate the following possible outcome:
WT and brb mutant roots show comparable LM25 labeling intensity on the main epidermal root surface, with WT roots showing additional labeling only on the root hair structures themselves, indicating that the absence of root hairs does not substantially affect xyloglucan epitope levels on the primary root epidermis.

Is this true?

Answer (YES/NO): YES